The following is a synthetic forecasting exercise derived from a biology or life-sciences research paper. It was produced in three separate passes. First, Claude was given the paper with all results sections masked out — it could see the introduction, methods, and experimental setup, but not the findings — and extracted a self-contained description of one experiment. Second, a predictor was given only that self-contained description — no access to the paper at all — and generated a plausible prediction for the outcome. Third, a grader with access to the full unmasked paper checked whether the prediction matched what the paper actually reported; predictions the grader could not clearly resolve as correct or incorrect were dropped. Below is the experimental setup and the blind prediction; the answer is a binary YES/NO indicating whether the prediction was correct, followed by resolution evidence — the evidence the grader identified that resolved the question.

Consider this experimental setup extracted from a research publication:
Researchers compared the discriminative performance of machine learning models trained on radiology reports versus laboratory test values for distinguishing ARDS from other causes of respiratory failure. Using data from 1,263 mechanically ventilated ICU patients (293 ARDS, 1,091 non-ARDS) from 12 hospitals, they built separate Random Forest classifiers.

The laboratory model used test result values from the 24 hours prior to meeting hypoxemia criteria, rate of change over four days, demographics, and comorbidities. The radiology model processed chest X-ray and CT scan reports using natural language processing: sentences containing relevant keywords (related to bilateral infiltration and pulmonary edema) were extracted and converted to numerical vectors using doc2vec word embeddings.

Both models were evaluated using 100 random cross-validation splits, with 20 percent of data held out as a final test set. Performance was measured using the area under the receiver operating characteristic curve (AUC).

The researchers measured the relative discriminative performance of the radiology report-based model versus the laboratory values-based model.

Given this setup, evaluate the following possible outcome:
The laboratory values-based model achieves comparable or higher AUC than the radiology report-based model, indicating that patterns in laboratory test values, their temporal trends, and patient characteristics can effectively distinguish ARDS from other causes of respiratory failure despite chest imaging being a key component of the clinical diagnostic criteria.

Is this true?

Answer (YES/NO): NO